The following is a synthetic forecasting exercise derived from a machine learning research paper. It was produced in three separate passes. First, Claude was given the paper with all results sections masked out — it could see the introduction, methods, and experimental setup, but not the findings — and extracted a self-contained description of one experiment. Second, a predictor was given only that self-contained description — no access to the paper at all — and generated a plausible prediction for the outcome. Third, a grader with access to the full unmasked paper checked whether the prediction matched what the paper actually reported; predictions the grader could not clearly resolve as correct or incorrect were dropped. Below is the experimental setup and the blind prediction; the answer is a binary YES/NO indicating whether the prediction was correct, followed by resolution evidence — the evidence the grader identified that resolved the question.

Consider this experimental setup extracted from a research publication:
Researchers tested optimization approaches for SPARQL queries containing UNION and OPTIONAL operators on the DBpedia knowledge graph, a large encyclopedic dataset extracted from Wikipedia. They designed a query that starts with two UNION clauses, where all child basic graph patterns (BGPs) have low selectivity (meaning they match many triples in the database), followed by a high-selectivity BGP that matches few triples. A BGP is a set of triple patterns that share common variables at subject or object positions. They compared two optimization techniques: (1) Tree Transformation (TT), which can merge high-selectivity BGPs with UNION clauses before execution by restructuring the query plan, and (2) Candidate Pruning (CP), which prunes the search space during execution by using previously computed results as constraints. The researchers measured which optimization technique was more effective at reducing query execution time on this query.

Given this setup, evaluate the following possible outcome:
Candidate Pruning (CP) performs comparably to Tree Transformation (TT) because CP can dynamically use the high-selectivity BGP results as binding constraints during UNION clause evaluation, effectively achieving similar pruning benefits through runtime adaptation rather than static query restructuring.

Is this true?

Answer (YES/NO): NO